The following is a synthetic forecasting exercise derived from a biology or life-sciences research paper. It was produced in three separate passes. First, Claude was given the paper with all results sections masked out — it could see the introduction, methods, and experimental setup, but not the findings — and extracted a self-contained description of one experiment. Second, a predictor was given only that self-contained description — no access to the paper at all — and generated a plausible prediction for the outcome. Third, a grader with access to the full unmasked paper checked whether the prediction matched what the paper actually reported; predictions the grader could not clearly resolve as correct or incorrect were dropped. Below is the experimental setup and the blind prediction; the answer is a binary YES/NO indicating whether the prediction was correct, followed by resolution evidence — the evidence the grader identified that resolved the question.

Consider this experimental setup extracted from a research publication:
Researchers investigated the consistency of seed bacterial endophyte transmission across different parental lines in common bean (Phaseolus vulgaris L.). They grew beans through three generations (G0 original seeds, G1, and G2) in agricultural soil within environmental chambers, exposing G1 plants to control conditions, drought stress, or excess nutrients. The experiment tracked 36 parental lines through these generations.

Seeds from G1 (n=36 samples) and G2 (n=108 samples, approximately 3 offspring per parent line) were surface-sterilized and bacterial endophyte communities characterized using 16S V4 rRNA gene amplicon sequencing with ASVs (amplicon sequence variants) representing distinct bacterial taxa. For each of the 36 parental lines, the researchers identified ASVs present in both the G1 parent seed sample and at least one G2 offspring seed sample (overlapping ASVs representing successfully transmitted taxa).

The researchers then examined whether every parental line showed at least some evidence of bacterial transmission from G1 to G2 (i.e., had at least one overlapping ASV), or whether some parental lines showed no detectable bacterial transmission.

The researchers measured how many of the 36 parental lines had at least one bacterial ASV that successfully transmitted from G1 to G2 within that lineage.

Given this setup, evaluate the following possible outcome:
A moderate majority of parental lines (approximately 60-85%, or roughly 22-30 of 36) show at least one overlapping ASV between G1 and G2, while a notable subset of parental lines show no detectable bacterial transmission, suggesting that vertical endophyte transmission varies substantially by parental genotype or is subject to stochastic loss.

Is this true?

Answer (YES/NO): NO